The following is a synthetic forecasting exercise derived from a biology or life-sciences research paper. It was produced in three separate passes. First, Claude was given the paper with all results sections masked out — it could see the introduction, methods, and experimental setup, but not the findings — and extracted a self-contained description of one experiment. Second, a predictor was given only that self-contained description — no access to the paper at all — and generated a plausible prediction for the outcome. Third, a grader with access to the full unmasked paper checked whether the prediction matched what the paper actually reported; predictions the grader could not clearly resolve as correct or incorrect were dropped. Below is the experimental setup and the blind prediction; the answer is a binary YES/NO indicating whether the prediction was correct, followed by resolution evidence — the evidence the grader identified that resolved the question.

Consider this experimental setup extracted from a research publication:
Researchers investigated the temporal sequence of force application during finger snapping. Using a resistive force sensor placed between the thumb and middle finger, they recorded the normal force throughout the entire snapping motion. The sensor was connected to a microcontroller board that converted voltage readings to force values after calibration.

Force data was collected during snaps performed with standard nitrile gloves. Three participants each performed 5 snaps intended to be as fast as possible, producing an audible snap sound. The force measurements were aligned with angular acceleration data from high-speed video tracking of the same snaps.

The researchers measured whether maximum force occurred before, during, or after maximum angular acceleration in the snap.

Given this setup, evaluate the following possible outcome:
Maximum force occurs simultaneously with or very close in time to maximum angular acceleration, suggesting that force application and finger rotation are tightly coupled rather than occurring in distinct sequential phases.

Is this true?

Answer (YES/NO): NO